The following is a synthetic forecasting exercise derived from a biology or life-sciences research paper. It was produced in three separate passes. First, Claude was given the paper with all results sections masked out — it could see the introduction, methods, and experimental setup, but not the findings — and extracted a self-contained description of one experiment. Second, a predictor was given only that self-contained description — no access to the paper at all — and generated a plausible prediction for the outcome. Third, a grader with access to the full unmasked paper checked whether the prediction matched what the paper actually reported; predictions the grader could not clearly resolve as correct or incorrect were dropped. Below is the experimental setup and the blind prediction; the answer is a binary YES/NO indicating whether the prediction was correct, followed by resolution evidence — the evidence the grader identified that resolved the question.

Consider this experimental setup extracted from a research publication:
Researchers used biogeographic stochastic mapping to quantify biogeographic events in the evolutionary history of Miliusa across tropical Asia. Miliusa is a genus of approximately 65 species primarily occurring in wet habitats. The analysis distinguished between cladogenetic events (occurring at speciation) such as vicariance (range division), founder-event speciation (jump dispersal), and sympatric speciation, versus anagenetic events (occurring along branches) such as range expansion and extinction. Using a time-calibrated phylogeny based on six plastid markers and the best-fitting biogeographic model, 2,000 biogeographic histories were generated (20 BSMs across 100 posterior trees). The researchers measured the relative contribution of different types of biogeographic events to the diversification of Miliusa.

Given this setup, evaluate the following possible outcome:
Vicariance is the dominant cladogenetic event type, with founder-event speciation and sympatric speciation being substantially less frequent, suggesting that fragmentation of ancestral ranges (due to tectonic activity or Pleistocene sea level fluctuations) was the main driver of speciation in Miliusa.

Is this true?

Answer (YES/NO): NO